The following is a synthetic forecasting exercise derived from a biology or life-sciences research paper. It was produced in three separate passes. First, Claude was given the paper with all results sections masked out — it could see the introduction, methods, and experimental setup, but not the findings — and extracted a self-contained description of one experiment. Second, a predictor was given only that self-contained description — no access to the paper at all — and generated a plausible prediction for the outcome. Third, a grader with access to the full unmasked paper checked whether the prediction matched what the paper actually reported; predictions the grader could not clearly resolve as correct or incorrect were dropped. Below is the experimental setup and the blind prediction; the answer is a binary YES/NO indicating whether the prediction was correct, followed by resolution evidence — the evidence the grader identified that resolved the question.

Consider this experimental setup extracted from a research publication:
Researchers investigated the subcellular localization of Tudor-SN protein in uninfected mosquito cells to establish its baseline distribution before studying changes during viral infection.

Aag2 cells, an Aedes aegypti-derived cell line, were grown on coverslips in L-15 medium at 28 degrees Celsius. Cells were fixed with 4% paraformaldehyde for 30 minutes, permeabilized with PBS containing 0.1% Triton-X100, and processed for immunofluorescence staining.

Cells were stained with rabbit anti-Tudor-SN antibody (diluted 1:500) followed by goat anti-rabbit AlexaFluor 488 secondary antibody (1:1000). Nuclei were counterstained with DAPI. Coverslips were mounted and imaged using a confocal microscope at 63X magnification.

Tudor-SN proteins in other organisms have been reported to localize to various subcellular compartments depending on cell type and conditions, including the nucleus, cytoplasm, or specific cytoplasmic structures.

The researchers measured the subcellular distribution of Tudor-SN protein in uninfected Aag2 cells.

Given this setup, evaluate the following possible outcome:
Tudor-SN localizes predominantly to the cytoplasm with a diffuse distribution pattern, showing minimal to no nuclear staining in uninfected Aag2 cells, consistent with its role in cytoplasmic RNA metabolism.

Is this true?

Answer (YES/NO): NO